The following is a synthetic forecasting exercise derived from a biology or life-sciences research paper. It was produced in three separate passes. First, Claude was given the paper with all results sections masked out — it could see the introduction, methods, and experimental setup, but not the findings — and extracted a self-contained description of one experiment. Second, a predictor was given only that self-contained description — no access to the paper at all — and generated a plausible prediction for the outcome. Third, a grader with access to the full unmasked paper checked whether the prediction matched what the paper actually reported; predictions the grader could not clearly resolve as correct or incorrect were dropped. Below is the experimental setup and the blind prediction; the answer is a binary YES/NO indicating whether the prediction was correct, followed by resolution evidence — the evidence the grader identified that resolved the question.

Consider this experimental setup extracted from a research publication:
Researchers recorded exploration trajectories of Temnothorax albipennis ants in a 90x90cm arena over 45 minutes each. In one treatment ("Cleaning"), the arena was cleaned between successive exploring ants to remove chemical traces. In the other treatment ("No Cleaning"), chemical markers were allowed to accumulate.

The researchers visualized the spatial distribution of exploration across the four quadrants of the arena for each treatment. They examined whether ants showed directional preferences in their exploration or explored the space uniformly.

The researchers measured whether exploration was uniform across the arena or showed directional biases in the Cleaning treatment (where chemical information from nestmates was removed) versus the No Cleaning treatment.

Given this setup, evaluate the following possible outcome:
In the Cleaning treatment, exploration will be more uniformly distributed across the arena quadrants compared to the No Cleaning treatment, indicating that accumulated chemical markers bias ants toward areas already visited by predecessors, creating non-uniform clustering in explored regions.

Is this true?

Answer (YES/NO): NO